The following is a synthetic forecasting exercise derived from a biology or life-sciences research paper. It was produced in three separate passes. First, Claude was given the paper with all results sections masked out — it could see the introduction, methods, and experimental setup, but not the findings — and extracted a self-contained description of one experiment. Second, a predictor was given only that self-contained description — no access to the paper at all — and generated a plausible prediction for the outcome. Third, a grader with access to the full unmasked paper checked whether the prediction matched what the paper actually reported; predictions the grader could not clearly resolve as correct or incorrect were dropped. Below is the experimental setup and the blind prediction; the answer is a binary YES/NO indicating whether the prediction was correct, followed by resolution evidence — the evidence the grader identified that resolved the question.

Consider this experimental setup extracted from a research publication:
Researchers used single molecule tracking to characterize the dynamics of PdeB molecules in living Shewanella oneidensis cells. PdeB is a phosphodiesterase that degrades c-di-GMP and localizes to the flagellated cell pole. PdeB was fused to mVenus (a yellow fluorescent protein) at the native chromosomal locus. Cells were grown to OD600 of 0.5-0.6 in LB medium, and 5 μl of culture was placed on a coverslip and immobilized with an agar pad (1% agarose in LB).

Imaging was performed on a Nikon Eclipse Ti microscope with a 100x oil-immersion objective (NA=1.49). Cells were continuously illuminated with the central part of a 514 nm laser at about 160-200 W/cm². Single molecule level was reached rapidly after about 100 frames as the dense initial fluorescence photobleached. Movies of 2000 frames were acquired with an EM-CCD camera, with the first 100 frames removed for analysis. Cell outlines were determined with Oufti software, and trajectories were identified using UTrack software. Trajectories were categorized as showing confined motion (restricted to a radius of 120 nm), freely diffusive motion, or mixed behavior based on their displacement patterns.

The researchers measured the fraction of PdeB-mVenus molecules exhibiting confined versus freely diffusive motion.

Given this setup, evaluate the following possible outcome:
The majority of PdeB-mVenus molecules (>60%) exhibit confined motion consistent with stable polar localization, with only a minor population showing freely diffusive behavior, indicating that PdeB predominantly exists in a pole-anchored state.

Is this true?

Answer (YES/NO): YES